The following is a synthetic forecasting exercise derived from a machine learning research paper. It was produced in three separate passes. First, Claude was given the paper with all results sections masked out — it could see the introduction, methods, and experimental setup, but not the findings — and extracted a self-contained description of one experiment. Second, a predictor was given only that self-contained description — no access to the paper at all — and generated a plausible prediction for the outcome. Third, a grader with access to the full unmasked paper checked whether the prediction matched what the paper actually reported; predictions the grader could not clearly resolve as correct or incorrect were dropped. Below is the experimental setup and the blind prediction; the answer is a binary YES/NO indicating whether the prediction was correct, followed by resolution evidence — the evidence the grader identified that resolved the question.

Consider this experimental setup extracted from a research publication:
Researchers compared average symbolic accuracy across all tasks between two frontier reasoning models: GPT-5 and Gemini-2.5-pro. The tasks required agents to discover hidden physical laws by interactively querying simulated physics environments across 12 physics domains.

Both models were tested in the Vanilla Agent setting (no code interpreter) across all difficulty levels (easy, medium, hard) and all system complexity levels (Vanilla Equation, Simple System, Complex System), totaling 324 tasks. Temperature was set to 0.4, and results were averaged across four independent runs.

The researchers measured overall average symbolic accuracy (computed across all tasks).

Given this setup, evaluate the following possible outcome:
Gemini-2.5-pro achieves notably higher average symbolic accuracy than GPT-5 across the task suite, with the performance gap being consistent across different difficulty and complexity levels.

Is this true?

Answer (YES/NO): NO